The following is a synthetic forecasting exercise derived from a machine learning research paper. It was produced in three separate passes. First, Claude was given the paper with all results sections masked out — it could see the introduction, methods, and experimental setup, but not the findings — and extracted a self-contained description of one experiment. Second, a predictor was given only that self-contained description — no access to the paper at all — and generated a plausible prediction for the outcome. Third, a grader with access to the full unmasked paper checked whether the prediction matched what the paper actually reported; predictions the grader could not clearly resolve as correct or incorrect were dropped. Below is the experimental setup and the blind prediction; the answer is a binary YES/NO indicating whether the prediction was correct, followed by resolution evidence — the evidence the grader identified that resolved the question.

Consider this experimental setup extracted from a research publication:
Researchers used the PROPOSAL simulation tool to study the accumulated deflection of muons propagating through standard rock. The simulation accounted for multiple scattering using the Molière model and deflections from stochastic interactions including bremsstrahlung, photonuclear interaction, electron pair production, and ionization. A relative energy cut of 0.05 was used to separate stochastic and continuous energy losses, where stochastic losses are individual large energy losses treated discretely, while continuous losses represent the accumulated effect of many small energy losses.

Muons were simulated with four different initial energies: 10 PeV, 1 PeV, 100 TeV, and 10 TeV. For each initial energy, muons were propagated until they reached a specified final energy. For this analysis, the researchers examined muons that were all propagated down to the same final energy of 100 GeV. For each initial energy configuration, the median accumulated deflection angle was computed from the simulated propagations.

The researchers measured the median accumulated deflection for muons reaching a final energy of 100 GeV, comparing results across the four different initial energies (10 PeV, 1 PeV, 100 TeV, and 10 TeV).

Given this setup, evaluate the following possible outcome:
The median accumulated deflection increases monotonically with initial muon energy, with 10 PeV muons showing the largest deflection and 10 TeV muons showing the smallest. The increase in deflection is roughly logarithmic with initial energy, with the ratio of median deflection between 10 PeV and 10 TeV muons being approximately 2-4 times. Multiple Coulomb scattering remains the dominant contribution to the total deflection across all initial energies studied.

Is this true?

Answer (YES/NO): NO